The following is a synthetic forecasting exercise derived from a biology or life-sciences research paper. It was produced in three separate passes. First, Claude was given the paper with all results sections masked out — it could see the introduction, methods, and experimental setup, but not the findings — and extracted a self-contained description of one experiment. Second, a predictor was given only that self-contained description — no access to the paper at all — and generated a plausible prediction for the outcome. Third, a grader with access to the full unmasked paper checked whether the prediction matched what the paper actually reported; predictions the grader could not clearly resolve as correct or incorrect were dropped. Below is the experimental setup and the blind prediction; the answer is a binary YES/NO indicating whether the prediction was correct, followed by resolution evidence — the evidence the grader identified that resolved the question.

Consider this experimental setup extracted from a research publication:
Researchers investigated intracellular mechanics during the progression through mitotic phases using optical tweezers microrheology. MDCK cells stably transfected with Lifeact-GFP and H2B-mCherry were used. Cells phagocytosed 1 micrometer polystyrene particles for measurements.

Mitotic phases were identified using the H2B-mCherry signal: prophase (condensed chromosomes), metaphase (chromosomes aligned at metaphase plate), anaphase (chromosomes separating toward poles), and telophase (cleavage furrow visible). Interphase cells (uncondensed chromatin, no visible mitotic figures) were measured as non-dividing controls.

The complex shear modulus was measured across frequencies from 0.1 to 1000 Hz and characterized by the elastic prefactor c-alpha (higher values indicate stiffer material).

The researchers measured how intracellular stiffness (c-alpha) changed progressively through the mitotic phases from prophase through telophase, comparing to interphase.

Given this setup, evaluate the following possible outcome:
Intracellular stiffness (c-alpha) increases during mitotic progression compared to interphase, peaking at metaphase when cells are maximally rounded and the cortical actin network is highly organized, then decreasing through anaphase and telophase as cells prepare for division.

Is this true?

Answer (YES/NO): NO